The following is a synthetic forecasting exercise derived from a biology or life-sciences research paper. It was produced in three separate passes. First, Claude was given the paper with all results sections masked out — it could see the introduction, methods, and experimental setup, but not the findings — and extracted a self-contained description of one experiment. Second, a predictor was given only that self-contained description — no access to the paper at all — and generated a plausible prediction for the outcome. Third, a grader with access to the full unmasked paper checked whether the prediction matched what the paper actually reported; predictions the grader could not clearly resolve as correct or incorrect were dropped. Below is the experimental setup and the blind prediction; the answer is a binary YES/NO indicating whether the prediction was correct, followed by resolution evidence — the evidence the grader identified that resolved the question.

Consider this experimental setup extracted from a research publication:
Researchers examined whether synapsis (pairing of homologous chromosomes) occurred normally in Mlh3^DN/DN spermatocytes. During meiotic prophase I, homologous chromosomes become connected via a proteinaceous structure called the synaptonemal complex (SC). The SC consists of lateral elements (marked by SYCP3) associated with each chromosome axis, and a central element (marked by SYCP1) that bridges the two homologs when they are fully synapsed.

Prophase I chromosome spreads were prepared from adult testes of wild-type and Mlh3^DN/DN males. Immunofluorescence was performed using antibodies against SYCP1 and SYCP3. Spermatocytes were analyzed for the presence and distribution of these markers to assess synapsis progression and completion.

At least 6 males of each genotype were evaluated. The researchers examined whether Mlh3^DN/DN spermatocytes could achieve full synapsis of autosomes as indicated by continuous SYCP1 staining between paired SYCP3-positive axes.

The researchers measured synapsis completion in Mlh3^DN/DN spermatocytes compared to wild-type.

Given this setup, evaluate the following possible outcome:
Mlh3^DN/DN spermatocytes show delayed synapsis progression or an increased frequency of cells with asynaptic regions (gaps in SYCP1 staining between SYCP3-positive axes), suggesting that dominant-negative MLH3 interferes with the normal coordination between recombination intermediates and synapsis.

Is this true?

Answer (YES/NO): NO